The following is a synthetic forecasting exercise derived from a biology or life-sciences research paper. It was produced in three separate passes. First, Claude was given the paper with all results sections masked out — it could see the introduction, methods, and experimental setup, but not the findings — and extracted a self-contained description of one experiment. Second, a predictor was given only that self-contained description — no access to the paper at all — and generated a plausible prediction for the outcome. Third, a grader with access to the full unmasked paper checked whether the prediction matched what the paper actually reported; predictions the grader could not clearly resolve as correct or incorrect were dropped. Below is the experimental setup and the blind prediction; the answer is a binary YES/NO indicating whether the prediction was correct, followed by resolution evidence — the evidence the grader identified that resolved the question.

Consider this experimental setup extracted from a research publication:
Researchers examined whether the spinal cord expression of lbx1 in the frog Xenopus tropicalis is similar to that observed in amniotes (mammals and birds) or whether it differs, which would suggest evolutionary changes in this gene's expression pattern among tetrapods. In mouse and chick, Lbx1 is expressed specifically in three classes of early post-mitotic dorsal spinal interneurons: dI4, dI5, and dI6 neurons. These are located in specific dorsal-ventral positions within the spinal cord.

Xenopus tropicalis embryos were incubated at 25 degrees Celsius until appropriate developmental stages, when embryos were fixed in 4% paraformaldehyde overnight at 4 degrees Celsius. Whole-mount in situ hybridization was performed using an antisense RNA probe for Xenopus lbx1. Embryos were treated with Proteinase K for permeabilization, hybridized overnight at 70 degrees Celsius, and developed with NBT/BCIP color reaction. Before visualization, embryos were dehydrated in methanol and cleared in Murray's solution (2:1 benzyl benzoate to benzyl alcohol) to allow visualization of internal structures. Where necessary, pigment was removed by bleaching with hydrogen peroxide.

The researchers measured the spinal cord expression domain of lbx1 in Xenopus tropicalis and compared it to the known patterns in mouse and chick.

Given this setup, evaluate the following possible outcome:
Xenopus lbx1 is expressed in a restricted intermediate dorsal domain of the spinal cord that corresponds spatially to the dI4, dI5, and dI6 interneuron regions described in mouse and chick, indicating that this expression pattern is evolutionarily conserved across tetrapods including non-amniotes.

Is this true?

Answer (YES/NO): YES